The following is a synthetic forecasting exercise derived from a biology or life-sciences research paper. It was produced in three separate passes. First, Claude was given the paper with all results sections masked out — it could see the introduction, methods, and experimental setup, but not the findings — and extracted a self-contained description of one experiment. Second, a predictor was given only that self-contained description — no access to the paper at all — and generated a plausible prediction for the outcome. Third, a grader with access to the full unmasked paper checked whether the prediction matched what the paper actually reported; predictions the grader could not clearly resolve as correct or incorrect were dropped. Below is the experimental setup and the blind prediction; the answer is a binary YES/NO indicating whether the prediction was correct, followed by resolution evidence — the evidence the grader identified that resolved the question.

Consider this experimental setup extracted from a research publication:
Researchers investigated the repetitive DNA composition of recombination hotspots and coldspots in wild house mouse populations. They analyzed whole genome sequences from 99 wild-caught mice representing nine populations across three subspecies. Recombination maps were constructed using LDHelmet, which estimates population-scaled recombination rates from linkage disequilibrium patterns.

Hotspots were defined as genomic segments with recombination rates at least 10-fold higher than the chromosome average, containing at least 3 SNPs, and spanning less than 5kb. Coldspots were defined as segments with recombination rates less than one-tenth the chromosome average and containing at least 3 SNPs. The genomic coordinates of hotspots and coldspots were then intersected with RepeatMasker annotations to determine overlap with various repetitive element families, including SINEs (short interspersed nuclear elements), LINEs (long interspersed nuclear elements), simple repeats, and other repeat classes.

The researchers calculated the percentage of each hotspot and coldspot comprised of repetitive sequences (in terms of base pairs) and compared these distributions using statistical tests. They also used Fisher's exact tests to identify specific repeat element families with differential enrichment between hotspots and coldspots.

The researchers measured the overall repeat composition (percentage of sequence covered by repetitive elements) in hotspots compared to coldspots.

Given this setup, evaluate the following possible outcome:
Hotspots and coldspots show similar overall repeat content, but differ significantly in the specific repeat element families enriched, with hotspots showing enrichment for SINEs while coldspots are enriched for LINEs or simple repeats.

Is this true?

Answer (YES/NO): NO